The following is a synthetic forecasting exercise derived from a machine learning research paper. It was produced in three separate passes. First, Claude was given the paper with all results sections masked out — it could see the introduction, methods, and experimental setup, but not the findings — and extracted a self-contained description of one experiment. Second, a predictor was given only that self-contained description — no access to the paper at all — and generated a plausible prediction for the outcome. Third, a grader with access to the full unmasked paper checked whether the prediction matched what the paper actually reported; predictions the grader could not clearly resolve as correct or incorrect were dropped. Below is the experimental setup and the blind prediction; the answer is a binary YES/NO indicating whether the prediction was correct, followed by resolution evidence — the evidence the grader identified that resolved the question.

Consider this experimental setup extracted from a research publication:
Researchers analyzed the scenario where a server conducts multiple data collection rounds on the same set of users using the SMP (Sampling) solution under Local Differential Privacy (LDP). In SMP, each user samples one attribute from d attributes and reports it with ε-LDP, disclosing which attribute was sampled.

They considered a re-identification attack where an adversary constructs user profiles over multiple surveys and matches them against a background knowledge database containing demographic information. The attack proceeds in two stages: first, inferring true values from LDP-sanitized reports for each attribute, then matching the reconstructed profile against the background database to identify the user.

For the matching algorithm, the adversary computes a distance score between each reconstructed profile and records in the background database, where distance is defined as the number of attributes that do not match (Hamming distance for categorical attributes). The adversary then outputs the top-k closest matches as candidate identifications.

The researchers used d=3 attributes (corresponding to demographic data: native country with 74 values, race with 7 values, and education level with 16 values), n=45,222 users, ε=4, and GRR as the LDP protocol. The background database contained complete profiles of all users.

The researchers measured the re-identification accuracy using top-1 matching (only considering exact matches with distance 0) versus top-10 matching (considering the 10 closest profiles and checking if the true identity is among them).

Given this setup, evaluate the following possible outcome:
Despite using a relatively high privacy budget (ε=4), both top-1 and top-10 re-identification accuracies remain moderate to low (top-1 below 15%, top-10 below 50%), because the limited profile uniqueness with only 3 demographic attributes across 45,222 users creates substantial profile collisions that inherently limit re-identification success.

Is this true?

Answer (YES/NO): NO